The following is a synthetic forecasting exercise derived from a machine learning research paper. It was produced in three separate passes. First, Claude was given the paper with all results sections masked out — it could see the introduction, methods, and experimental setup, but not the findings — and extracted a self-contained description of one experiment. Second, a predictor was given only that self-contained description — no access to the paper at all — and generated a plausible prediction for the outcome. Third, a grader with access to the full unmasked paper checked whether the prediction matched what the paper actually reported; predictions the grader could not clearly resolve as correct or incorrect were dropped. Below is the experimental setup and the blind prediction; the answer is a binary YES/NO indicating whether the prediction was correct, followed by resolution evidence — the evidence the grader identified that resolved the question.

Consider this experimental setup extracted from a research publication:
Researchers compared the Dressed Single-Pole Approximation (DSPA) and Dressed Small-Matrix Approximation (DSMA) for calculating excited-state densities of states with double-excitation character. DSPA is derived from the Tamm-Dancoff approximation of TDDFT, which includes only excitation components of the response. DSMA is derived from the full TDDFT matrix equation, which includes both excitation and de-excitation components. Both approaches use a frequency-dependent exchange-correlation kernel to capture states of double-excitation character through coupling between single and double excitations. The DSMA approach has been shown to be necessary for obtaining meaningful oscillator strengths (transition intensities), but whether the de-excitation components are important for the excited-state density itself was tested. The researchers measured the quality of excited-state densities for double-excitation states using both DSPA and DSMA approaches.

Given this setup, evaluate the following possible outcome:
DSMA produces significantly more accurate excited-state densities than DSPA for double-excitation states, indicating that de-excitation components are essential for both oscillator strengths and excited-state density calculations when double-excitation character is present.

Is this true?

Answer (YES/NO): NO